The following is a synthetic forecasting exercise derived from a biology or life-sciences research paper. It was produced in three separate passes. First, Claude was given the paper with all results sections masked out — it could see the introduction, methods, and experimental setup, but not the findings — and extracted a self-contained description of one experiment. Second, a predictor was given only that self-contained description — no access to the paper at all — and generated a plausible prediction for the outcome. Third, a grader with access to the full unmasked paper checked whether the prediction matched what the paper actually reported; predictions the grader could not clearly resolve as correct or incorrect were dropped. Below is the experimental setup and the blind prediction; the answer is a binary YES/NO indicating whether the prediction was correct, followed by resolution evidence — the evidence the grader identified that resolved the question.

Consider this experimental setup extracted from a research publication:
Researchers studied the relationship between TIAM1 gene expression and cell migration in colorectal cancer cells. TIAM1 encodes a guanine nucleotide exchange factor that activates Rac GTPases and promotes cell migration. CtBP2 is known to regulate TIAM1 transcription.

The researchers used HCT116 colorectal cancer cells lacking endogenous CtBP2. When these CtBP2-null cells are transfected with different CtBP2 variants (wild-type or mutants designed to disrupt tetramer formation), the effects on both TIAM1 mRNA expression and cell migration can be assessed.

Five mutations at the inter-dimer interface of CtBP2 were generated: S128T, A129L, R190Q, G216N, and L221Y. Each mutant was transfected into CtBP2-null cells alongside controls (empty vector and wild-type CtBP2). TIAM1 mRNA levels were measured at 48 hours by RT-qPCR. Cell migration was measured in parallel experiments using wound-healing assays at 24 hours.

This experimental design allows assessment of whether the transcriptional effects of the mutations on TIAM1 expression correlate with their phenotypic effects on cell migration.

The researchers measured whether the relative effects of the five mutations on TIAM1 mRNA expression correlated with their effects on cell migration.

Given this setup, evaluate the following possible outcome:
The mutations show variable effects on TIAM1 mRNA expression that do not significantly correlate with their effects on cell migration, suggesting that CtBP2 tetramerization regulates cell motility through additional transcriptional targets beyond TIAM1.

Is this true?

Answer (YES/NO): NO